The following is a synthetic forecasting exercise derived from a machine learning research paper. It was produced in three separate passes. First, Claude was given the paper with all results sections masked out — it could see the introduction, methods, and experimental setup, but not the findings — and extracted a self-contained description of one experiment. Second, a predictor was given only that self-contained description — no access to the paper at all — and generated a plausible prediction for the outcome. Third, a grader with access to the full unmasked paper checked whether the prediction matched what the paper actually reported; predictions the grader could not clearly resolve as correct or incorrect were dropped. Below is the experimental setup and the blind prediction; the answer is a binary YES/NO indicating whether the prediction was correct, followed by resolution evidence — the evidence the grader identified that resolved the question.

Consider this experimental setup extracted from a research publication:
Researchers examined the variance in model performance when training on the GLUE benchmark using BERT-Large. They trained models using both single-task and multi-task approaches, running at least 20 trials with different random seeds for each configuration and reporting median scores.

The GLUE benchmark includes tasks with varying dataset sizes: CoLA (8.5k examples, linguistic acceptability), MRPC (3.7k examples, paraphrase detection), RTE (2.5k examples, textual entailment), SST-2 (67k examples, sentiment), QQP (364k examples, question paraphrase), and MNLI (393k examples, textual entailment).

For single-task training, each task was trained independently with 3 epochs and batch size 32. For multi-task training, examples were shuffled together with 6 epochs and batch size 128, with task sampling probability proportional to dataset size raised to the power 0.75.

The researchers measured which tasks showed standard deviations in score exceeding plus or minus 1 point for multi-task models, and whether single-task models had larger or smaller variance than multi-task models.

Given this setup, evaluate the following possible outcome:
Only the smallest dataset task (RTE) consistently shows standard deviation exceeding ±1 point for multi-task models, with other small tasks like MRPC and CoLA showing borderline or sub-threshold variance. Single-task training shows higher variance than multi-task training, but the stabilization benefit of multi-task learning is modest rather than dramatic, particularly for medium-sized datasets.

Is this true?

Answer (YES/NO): NO